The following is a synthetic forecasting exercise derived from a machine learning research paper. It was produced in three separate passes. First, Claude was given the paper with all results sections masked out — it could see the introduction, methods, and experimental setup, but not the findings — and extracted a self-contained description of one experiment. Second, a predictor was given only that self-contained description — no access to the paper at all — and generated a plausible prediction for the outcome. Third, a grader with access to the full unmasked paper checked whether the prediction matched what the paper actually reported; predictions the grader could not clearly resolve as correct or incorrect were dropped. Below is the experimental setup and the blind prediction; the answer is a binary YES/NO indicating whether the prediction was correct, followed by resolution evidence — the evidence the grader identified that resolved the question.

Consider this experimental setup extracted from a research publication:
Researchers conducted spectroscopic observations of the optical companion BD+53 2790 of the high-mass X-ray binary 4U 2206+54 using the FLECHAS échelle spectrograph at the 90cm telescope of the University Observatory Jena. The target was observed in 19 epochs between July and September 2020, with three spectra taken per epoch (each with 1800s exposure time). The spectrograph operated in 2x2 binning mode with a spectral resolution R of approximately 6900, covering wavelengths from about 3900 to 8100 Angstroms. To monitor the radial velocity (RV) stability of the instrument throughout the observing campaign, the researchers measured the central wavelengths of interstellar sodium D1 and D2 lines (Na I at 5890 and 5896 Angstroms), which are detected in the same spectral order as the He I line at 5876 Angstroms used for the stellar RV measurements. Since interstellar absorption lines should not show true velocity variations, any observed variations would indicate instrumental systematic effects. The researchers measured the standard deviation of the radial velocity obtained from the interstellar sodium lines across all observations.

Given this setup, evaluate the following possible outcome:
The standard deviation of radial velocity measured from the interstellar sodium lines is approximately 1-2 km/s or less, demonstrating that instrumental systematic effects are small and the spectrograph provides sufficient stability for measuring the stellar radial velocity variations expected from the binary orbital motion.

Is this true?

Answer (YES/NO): YES